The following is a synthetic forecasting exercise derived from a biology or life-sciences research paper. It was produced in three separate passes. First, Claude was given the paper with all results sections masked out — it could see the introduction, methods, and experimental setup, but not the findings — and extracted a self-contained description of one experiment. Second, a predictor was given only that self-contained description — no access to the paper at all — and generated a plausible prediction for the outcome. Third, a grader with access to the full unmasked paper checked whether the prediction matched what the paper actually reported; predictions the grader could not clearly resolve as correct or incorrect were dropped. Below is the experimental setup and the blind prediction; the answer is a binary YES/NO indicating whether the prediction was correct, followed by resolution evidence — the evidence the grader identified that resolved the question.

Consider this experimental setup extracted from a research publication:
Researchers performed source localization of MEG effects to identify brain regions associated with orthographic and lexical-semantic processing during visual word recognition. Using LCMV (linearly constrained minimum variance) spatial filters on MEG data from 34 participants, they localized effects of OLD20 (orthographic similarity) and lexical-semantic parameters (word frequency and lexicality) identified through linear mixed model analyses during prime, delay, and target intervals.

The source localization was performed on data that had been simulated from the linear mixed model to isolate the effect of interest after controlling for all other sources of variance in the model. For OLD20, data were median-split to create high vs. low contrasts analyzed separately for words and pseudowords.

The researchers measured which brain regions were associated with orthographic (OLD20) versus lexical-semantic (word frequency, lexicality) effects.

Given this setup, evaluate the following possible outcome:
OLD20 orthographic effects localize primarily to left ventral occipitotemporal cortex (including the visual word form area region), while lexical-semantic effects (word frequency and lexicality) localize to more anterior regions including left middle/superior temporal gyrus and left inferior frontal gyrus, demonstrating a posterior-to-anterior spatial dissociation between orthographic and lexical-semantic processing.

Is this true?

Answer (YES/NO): NO